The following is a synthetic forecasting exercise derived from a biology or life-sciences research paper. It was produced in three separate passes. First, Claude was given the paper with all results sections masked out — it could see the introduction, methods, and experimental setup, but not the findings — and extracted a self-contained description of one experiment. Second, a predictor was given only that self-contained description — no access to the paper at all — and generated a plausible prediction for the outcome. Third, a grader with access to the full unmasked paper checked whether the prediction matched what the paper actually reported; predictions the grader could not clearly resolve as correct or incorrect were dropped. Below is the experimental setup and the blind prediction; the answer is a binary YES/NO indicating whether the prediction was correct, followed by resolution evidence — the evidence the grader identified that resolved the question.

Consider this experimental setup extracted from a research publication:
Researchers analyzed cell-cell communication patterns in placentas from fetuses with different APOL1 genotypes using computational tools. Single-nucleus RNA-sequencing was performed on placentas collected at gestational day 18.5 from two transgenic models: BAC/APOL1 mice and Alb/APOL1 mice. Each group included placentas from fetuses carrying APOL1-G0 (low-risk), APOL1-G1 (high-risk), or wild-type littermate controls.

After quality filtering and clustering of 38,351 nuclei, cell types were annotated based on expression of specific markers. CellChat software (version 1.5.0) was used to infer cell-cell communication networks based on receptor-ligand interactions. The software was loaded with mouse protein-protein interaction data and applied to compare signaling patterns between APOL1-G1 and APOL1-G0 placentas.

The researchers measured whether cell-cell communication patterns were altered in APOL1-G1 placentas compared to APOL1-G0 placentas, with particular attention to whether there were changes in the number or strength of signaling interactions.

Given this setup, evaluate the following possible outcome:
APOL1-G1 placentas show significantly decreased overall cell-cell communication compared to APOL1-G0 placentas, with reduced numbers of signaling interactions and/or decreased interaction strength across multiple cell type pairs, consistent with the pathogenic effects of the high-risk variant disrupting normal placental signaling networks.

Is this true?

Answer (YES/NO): NO